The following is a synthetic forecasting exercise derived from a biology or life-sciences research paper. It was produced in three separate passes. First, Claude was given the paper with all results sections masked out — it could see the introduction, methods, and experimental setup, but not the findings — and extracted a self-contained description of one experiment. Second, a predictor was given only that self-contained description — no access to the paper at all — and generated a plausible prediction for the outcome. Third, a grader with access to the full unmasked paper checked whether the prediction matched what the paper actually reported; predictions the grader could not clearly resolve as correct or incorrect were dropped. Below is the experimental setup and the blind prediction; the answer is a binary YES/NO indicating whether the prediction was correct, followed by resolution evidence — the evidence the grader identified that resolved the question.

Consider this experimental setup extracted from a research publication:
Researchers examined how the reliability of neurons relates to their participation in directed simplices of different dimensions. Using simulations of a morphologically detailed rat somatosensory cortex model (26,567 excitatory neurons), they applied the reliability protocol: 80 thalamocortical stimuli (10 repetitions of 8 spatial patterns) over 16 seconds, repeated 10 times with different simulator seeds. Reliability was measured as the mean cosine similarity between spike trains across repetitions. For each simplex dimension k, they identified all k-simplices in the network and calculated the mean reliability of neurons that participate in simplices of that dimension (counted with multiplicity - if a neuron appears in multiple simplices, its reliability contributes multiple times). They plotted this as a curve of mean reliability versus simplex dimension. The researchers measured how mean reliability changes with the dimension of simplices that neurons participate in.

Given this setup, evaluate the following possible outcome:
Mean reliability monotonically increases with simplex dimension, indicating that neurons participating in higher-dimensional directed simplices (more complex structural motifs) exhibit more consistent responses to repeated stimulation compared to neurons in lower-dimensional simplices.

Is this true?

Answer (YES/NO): YES